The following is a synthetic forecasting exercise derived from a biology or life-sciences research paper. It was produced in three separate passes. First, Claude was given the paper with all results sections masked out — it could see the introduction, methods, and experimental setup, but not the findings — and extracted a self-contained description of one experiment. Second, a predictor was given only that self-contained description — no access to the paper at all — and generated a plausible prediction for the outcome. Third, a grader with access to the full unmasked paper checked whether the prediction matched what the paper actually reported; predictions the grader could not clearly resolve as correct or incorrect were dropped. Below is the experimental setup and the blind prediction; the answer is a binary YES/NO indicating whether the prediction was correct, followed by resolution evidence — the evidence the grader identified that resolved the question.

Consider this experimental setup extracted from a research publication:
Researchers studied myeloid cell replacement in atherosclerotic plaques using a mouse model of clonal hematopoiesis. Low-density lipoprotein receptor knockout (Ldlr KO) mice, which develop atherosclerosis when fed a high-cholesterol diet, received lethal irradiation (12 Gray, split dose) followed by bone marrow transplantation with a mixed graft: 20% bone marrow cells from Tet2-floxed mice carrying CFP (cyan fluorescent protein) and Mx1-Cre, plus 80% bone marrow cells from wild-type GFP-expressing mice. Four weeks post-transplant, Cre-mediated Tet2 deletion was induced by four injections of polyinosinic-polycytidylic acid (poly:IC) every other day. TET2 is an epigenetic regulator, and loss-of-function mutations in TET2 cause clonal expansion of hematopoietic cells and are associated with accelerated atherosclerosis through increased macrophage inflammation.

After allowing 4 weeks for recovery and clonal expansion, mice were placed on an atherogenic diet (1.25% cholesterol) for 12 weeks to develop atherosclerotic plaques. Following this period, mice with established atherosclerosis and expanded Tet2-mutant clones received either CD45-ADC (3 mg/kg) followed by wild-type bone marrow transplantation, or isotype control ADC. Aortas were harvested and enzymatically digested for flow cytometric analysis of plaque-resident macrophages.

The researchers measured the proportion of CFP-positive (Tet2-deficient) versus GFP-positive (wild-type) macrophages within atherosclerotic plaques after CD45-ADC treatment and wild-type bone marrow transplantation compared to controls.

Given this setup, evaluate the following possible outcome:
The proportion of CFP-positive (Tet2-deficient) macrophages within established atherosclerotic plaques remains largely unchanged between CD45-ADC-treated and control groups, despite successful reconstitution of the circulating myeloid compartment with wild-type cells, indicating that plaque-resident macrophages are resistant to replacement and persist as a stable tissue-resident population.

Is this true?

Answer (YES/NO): NO